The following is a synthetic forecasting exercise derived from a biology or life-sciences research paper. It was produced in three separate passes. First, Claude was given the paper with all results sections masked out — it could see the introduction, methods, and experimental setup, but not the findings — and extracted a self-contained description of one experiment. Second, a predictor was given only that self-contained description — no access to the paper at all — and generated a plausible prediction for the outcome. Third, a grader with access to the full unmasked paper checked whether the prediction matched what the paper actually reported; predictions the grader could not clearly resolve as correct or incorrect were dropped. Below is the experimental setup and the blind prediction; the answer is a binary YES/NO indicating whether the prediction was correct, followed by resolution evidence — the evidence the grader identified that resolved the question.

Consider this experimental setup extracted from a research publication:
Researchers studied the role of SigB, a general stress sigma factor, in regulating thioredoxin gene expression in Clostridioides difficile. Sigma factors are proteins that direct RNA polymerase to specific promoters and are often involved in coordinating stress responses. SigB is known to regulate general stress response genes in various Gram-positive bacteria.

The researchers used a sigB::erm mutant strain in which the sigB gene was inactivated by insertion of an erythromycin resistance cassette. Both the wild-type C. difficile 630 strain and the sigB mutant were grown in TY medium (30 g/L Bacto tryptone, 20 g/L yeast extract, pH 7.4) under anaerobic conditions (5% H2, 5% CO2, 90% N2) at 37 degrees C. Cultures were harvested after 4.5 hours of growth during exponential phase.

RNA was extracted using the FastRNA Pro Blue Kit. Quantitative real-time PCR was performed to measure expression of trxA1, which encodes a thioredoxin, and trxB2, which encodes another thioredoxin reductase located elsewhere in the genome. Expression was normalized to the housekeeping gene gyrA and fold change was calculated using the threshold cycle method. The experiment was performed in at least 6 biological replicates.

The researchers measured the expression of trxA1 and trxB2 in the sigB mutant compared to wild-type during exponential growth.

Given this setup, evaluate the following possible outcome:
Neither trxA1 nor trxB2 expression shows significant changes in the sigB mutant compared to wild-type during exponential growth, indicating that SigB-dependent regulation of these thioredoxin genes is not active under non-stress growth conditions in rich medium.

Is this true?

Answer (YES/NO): NO